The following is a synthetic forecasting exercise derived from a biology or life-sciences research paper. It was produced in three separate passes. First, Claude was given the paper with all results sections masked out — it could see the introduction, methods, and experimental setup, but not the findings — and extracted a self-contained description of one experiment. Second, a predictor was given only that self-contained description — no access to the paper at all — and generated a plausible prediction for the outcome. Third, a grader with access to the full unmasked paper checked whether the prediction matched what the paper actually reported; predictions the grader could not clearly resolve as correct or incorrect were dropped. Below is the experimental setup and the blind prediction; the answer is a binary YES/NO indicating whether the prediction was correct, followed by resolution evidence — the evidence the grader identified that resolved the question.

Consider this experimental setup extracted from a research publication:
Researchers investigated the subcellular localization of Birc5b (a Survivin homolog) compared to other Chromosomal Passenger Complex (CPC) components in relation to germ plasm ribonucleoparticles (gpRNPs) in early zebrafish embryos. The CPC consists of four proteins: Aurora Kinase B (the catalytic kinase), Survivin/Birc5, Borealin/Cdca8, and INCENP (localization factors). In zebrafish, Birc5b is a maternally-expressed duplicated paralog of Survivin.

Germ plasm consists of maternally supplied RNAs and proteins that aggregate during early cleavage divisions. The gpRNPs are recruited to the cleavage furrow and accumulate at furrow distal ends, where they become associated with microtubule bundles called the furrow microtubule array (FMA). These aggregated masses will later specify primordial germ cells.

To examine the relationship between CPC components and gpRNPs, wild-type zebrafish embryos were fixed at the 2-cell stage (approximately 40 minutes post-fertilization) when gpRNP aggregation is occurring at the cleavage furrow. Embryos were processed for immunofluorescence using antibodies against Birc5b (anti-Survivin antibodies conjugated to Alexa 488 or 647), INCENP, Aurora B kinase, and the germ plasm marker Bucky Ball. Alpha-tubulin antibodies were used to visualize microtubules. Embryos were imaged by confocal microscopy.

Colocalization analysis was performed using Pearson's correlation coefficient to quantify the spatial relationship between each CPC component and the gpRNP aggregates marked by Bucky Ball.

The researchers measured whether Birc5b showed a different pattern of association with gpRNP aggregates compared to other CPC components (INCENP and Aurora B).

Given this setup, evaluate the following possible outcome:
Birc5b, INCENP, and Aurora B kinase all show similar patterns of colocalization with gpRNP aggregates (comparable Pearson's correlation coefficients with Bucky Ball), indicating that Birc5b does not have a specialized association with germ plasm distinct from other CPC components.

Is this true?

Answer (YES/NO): NO